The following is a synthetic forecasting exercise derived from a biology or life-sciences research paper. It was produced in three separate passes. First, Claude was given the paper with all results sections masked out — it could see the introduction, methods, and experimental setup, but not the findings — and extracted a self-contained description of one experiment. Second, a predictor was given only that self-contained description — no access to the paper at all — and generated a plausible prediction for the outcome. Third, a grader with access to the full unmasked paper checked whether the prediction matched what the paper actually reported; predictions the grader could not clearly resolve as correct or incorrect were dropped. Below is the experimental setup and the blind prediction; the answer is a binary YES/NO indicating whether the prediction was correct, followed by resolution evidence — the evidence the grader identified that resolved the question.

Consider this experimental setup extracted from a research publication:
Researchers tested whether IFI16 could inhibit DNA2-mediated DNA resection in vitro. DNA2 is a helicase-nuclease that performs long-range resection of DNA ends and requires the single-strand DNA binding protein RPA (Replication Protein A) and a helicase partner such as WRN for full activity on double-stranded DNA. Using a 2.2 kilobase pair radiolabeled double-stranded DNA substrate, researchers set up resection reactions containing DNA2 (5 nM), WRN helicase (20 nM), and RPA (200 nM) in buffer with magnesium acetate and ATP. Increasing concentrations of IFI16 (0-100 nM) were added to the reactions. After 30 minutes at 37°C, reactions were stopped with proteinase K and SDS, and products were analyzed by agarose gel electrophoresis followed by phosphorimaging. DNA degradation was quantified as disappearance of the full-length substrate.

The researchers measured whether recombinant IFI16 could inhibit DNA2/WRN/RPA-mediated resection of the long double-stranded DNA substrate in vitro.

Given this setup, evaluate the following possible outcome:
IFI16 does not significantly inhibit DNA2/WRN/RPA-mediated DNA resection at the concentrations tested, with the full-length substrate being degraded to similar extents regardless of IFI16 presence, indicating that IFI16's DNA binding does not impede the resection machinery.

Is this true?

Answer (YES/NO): NO